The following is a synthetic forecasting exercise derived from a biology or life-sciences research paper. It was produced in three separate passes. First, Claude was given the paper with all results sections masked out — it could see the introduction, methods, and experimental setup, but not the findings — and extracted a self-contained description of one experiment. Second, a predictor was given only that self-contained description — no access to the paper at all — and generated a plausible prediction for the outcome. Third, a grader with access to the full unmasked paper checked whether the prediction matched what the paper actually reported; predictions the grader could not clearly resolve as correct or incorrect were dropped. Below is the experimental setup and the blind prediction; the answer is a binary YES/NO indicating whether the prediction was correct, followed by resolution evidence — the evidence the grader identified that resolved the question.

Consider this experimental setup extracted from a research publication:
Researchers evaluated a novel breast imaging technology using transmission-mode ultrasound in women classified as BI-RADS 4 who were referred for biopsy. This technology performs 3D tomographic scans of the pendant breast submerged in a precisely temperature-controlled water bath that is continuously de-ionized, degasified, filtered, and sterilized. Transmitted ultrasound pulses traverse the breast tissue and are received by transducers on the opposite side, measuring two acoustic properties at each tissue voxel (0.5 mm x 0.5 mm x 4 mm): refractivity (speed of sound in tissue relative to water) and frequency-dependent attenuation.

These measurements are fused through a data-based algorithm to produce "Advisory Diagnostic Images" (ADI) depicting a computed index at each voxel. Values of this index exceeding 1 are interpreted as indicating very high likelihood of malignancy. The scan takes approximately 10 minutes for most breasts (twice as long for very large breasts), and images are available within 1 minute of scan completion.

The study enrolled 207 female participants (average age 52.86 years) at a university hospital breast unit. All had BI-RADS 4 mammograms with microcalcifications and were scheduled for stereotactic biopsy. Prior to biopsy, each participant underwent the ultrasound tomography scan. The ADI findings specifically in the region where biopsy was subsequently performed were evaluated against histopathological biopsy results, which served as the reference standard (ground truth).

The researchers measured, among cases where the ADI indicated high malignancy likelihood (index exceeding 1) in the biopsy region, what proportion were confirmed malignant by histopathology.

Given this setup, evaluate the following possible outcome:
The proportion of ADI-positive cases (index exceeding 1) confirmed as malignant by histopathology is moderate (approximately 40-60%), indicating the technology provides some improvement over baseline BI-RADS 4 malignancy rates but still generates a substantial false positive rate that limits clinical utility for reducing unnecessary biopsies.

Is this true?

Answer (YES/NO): NO